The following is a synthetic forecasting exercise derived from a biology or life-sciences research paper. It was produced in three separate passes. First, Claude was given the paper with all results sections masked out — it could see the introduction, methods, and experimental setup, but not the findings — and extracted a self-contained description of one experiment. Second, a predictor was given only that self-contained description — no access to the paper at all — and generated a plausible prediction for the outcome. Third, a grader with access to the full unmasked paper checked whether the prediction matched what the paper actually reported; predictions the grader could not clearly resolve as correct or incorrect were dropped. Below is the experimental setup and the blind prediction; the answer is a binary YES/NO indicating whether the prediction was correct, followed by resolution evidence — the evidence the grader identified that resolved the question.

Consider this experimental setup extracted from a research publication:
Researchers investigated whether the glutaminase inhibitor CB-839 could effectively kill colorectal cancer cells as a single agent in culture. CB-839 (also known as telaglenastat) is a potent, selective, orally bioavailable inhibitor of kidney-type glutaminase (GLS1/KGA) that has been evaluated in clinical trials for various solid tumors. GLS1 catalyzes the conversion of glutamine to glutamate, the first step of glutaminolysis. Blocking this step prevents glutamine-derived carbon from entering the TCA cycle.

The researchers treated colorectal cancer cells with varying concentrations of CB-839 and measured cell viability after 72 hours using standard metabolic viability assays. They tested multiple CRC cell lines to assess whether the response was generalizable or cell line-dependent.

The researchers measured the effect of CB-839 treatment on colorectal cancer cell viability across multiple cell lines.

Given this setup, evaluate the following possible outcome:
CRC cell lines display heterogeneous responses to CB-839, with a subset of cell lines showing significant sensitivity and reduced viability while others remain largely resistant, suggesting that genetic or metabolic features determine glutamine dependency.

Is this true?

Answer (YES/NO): NO